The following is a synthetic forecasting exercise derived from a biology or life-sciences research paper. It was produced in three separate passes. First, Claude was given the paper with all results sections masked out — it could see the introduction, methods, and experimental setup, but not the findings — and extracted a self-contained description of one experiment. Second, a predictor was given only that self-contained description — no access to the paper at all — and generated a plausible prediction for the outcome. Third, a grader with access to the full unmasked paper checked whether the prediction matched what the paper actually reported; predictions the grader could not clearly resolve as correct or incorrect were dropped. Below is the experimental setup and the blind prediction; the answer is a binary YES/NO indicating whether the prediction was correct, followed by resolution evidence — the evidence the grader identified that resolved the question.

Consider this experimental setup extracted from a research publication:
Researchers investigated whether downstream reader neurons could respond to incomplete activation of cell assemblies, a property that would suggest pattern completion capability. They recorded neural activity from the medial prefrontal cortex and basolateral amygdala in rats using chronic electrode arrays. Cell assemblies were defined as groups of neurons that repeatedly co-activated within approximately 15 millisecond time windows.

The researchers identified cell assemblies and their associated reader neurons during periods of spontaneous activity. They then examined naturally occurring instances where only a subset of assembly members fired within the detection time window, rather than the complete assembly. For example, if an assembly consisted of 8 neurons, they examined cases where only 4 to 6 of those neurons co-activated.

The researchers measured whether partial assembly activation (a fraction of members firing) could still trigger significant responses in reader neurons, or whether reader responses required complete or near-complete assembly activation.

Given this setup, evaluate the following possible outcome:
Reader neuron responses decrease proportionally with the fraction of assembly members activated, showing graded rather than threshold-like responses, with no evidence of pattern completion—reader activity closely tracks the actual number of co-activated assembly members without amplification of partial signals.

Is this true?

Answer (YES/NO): NO